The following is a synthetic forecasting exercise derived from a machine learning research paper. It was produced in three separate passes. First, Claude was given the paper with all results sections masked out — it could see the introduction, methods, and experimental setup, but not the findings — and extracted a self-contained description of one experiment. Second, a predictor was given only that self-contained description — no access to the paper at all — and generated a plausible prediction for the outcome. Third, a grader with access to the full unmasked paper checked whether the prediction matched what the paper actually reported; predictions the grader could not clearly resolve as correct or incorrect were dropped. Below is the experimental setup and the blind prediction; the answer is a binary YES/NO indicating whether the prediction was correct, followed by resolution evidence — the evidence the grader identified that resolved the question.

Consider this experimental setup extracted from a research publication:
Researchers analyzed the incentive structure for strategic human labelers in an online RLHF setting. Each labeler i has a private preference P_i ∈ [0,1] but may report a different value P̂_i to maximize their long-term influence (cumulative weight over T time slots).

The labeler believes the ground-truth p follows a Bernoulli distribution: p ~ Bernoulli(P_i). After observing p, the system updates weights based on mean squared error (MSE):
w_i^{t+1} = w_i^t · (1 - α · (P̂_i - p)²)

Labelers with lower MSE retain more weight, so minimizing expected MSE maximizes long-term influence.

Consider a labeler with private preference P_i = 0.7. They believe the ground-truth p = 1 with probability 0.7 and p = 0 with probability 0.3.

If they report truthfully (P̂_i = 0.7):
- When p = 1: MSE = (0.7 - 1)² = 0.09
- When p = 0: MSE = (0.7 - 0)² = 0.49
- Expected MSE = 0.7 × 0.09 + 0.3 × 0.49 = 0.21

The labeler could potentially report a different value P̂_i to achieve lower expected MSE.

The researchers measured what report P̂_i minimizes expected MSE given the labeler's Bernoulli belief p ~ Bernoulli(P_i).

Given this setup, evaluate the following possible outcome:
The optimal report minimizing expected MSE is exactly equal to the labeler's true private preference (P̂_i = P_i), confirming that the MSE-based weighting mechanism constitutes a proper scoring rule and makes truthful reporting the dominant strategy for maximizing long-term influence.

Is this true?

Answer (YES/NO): YES